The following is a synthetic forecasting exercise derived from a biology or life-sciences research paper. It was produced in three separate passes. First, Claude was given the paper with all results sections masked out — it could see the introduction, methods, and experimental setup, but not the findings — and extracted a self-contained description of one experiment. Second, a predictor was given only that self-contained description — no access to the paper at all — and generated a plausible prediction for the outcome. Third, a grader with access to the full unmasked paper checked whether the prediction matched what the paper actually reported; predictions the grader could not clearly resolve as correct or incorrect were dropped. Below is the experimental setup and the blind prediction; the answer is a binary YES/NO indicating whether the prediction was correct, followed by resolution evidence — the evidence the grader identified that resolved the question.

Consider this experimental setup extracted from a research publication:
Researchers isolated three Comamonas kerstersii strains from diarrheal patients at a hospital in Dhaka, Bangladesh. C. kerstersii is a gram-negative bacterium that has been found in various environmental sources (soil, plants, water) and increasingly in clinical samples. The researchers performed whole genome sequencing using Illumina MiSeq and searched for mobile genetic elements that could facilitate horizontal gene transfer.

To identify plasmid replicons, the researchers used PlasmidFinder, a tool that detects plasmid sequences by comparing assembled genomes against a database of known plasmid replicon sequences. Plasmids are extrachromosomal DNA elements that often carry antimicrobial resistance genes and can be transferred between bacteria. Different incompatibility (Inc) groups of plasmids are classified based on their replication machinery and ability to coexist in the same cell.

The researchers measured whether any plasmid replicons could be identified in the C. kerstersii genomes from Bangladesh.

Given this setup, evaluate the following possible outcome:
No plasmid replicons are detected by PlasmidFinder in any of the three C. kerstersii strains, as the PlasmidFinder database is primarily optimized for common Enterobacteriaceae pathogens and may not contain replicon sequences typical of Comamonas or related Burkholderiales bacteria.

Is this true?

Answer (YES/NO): NO